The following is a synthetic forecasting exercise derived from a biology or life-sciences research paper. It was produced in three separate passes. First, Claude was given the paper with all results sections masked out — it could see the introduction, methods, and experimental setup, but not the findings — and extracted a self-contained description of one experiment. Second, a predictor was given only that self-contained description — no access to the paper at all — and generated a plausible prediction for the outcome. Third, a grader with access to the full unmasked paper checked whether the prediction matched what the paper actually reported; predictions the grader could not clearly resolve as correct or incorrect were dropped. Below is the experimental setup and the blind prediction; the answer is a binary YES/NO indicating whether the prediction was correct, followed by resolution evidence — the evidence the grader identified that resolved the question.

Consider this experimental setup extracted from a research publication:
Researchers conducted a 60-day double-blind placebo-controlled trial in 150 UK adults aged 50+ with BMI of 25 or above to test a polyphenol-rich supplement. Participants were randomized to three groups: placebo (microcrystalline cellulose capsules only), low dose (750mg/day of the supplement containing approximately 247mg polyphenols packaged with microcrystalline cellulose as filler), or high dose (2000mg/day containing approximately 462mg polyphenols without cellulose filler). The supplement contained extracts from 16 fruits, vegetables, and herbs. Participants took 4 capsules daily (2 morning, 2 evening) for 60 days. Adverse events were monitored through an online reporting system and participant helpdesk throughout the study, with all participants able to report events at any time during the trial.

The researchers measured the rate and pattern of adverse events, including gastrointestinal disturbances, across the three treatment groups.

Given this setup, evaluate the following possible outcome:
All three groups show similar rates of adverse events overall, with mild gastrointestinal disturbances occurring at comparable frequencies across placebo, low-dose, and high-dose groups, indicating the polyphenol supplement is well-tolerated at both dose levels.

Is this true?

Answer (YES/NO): NO